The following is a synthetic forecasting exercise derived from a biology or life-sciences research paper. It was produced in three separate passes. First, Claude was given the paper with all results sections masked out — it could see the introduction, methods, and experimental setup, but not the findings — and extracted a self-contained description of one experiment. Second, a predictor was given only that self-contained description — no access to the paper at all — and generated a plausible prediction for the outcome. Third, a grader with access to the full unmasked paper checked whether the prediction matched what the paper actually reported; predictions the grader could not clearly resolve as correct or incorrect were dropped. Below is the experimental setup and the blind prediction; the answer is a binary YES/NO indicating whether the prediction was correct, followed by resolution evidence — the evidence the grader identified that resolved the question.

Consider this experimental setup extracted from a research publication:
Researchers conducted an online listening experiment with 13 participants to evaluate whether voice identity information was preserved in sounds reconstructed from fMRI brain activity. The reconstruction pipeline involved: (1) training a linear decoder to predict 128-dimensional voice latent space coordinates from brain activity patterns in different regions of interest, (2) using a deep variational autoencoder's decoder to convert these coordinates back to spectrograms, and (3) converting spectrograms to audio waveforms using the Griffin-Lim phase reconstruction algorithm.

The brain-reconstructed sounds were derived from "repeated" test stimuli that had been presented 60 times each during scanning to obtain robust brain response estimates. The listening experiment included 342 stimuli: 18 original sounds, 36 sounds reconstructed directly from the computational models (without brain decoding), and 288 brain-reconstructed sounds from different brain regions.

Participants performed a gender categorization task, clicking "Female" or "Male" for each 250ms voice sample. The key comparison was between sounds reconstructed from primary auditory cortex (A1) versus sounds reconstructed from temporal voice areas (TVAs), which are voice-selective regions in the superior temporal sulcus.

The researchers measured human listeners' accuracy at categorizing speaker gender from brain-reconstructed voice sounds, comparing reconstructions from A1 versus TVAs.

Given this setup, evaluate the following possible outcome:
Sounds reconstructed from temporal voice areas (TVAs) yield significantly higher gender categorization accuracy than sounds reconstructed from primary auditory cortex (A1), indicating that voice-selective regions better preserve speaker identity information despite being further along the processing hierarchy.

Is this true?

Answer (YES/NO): NO